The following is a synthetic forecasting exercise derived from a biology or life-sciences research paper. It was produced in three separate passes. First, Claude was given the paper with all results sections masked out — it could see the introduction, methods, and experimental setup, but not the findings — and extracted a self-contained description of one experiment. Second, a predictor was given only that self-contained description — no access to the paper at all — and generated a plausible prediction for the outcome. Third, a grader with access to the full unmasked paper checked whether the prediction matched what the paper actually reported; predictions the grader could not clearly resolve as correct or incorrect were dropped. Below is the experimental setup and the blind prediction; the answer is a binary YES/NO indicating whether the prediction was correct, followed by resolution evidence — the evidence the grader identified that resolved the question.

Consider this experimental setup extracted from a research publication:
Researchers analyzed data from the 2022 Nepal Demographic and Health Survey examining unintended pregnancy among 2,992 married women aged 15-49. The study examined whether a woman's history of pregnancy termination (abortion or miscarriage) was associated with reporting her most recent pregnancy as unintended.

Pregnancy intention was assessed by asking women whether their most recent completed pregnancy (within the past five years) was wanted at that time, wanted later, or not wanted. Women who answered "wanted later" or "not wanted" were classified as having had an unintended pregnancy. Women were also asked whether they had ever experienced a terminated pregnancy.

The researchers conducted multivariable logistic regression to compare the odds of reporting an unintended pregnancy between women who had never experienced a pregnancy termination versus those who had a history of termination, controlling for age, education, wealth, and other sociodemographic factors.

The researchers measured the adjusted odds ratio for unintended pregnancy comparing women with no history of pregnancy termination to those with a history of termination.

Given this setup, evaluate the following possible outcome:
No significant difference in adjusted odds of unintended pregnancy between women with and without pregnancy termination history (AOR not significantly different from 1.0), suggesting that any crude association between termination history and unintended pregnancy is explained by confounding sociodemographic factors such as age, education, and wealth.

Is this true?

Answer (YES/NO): NO